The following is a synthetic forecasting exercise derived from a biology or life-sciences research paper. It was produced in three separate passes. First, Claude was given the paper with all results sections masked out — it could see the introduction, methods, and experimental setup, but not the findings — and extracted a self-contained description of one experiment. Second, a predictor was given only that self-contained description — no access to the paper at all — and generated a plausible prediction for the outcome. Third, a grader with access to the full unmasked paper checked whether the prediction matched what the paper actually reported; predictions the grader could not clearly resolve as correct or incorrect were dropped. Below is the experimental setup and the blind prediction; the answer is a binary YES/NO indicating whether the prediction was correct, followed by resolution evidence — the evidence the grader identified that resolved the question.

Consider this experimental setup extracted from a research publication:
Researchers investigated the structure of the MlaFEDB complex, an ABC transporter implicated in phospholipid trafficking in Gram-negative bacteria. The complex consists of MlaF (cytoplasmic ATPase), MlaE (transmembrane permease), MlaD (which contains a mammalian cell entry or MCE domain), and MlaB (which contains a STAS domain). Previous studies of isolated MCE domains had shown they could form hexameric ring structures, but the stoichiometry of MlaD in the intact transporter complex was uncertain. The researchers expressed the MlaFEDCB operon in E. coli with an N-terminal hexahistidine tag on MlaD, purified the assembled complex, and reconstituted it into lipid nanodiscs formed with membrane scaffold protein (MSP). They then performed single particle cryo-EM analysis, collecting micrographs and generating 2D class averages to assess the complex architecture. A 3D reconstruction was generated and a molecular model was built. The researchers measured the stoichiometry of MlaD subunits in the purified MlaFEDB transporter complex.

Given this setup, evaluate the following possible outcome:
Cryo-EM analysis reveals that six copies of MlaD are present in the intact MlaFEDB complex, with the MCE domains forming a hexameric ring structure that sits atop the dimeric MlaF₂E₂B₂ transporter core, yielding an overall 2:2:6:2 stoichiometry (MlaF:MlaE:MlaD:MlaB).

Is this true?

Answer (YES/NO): YES